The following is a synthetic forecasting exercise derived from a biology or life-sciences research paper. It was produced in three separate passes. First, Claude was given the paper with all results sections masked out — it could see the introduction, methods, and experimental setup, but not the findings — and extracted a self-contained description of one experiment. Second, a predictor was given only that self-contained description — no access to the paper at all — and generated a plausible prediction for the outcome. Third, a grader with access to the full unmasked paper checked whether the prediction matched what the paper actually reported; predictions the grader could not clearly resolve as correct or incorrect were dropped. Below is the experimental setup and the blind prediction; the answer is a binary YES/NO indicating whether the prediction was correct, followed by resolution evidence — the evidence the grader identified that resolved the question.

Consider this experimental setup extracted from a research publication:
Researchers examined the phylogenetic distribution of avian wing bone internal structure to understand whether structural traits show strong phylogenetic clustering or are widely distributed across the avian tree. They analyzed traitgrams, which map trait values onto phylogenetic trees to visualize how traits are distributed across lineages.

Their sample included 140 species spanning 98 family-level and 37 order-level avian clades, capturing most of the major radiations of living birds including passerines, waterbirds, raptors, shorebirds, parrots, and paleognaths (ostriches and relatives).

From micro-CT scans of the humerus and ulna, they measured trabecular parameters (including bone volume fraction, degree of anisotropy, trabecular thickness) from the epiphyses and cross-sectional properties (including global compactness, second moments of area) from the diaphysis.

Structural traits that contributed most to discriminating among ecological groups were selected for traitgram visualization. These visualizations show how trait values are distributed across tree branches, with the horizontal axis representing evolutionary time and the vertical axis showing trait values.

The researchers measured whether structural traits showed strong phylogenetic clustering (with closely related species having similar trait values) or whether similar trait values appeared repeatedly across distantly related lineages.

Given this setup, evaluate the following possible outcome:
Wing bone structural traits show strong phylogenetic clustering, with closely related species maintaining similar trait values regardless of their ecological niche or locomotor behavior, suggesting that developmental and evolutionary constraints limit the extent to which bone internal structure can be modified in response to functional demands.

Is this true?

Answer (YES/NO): NO